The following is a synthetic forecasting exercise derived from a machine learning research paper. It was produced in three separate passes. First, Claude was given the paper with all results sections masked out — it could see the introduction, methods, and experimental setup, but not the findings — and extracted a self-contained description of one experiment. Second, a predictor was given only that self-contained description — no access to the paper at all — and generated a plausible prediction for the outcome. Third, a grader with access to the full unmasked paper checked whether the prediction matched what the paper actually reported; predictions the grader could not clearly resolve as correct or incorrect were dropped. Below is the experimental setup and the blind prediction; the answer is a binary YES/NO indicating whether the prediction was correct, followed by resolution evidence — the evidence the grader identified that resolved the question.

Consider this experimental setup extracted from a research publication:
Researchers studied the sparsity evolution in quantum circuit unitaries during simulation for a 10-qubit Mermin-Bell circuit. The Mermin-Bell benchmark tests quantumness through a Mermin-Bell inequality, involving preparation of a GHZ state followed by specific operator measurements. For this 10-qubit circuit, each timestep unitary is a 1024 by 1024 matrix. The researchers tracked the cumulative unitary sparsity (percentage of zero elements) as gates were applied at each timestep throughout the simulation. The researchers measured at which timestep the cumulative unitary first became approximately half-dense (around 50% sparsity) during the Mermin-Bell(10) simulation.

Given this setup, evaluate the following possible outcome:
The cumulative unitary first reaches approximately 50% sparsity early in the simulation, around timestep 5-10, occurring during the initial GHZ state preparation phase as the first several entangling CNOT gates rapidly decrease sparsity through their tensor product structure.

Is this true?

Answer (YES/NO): NO